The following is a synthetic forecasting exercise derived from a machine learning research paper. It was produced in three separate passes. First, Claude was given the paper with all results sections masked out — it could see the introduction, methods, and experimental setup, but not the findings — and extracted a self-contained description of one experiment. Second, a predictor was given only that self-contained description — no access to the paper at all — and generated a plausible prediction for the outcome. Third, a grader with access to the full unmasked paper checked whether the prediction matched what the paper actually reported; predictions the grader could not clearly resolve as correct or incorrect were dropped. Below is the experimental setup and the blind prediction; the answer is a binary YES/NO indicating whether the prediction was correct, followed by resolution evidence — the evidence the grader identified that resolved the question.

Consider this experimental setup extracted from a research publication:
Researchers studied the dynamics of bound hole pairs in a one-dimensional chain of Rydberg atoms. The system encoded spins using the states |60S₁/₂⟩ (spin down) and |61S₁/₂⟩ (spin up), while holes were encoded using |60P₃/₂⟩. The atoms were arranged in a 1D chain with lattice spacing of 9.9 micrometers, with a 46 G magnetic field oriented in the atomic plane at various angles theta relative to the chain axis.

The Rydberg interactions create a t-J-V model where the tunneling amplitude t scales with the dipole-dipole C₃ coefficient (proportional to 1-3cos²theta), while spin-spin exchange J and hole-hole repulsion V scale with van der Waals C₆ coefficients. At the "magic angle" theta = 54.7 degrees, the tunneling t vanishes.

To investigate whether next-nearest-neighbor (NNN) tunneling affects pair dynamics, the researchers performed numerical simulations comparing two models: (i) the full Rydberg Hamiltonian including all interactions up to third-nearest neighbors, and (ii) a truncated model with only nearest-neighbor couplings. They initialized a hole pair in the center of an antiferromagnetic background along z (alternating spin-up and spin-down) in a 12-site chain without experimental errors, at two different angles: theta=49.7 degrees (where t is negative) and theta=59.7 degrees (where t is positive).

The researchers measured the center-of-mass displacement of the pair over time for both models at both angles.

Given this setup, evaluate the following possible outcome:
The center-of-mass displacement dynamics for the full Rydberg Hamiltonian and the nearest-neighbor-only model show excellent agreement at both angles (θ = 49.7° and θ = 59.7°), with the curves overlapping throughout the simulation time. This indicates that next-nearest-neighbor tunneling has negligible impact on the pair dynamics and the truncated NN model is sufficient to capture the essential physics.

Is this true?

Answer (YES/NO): NO